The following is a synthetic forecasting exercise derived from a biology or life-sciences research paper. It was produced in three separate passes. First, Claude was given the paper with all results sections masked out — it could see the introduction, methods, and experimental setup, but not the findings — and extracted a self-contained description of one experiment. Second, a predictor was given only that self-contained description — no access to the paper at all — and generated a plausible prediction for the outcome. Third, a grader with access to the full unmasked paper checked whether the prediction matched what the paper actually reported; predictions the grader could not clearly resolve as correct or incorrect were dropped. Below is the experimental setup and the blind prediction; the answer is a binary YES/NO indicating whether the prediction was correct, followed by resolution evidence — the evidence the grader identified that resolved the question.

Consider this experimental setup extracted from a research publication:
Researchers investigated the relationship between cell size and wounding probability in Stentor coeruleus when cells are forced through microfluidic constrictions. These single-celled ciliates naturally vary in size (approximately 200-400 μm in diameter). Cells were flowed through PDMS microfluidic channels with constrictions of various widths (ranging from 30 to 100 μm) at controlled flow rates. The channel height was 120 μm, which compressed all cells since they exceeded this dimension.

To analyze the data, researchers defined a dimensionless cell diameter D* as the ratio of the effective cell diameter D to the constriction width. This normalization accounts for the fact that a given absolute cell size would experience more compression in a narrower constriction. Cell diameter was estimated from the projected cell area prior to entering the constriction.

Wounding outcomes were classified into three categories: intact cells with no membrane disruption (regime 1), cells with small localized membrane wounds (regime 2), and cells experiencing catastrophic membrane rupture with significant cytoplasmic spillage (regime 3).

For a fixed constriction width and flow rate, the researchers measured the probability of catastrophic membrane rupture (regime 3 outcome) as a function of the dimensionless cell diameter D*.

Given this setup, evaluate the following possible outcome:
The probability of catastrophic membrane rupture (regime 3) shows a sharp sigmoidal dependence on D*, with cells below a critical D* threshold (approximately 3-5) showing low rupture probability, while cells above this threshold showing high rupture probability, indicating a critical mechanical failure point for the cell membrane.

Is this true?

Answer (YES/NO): YES